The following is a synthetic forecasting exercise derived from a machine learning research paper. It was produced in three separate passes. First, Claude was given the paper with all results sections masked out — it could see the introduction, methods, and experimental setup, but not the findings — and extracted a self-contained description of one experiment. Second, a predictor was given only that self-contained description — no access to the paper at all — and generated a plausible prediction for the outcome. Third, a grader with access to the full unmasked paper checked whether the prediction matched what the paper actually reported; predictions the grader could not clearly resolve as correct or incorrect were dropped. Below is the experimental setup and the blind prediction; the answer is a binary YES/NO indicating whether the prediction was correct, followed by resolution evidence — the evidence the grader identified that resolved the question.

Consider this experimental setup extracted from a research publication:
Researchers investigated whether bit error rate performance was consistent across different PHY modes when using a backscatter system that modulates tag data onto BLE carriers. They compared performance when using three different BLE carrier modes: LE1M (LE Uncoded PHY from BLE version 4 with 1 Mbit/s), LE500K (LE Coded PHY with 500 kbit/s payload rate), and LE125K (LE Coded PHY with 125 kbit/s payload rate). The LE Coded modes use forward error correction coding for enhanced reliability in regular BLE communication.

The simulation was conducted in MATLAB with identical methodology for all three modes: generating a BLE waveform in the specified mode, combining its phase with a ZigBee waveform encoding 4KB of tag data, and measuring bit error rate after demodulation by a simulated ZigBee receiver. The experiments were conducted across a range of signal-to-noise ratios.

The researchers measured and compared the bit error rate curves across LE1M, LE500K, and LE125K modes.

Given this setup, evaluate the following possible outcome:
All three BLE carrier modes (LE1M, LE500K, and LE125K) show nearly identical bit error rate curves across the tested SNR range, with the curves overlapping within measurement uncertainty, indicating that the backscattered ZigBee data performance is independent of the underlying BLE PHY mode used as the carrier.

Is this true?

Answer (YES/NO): YES